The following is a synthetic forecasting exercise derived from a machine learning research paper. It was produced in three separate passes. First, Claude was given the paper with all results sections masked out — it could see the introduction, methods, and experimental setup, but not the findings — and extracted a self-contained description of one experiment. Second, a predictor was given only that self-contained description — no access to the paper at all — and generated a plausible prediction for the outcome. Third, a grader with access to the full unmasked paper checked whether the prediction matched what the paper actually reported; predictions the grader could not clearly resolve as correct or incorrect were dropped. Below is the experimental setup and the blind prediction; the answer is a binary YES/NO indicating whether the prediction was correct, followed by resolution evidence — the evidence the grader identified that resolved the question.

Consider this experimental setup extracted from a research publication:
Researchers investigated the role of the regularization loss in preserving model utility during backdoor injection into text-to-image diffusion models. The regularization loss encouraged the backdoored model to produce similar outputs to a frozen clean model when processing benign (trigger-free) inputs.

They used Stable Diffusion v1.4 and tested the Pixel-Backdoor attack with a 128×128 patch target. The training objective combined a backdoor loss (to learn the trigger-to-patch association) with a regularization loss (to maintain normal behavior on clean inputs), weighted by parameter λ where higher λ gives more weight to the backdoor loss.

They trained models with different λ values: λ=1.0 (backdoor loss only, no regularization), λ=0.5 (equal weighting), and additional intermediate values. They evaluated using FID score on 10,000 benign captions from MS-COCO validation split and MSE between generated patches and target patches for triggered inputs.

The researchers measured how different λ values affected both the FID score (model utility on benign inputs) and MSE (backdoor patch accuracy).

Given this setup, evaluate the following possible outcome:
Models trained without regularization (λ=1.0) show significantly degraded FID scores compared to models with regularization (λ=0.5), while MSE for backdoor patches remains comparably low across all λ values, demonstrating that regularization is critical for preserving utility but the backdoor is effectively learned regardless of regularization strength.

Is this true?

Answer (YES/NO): NO